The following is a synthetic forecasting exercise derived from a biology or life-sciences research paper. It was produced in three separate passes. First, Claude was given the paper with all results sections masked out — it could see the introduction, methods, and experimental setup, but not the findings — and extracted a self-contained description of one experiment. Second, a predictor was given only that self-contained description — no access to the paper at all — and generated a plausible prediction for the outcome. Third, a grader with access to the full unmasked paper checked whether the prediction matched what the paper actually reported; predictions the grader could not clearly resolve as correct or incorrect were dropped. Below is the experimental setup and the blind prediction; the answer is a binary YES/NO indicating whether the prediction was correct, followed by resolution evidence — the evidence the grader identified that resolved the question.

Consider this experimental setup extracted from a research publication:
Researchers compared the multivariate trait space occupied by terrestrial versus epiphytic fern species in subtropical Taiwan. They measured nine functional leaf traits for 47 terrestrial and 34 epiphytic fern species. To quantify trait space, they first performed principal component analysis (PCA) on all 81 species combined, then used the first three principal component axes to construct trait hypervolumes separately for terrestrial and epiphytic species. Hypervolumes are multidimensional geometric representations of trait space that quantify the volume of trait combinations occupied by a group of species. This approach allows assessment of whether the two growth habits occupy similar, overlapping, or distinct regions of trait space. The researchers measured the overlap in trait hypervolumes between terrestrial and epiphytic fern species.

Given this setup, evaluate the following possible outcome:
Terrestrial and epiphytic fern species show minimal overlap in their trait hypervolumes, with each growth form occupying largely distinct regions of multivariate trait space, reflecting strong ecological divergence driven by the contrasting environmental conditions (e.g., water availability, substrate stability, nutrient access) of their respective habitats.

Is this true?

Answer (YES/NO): YES